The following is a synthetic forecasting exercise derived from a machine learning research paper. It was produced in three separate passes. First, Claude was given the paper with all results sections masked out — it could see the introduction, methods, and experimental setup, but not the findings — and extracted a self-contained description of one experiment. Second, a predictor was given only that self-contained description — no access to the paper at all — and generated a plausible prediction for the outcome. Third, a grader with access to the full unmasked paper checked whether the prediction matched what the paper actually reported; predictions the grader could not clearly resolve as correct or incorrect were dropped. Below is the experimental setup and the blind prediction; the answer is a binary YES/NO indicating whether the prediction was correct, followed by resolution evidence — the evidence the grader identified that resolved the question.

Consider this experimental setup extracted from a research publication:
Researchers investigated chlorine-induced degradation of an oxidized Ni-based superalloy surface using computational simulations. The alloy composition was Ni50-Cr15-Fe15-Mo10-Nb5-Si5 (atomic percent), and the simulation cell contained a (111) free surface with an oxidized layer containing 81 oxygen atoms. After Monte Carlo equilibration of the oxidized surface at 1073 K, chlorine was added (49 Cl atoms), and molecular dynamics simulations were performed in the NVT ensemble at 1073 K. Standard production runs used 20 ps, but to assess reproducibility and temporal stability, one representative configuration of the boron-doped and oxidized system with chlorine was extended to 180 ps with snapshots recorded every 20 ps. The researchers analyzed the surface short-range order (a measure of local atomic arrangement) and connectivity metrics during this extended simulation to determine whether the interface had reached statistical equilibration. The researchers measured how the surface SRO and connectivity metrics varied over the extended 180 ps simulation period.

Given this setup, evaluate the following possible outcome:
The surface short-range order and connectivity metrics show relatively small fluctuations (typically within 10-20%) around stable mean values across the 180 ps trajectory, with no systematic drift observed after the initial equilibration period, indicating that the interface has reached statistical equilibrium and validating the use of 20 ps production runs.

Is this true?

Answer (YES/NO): YES